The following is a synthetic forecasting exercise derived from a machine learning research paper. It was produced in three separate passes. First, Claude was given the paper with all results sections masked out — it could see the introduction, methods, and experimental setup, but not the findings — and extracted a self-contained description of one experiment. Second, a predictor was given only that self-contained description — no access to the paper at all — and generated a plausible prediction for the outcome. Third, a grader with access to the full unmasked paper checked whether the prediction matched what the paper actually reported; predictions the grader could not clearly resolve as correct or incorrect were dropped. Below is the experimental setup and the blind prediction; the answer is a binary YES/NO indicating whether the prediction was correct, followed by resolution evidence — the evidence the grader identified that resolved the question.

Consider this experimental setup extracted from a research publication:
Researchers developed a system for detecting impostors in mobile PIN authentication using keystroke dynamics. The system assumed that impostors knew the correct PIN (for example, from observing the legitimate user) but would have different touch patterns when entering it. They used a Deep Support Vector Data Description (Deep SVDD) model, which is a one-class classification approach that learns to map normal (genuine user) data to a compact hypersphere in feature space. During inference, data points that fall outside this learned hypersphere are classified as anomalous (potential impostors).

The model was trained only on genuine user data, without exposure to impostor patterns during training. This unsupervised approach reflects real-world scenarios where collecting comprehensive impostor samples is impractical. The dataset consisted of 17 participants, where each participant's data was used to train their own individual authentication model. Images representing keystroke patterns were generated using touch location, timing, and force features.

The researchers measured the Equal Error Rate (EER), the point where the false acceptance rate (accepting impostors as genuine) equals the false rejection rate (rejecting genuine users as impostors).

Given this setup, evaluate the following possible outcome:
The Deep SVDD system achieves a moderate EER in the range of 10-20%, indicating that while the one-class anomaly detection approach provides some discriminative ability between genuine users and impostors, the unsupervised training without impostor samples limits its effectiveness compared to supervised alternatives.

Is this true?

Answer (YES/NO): NO